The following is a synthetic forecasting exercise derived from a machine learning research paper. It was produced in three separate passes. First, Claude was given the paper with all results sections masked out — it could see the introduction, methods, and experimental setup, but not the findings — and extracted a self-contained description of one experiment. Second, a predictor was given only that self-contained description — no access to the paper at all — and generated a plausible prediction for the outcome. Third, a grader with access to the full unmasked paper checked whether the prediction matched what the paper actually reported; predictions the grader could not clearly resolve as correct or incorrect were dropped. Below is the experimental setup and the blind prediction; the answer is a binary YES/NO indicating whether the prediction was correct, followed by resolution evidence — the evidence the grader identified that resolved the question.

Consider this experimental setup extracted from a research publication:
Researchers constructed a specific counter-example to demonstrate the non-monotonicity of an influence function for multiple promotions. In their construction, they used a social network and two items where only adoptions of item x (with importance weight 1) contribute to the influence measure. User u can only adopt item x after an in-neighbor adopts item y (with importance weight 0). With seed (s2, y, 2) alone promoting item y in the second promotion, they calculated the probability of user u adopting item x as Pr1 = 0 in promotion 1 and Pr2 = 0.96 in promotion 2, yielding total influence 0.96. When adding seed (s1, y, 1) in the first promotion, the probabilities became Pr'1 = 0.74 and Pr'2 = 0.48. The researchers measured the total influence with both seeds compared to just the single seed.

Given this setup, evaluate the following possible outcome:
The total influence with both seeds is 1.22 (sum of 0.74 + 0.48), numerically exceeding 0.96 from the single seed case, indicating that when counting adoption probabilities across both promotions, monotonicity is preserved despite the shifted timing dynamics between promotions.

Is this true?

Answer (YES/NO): NO